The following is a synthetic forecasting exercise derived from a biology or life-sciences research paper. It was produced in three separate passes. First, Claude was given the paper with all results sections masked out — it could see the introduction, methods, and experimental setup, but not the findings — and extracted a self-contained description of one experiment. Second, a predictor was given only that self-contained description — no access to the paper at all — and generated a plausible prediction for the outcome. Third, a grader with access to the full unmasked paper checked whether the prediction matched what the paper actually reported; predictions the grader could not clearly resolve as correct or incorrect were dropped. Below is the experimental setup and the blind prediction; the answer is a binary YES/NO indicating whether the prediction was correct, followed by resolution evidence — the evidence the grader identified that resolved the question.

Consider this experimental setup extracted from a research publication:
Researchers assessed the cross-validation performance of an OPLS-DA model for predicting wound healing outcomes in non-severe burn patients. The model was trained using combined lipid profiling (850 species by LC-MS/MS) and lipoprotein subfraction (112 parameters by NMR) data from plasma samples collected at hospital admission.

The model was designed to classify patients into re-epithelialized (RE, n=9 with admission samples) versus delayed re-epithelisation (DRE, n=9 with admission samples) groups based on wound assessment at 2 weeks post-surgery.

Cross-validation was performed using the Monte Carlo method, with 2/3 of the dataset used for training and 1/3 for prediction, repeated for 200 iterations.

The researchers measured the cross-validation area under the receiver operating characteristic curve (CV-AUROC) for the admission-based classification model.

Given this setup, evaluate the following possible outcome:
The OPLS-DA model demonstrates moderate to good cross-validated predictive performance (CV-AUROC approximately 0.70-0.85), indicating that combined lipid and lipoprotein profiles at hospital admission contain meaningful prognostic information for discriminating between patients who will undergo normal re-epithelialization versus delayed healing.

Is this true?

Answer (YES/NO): YES